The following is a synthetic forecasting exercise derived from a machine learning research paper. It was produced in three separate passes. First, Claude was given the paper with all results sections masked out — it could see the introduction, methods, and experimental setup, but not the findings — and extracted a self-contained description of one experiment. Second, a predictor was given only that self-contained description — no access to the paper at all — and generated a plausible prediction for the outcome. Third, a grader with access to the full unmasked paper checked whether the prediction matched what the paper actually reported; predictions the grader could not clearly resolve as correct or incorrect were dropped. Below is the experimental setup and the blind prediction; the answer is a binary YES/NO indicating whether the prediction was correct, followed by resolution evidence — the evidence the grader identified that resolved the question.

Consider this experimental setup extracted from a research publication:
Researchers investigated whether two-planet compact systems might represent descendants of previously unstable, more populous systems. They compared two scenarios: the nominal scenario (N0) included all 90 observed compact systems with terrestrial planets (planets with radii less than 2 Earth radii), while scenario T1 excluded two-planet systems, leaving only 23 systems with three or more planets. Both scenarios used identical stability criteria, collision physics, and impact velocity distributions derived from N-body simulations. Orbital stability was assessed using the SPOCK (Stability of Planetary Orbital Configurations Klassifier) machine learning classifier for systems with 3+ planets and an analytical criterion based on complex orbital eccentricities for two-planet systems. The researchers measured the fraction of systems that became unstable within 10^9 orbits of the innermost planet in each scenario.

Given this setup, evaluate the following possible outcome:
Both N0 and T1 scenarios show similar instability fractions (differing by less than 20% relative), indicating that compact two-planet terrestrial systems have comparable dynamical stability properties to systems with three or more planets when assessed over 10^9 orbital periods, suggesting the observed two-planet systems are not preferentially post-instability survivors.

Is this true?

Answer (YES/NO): NO